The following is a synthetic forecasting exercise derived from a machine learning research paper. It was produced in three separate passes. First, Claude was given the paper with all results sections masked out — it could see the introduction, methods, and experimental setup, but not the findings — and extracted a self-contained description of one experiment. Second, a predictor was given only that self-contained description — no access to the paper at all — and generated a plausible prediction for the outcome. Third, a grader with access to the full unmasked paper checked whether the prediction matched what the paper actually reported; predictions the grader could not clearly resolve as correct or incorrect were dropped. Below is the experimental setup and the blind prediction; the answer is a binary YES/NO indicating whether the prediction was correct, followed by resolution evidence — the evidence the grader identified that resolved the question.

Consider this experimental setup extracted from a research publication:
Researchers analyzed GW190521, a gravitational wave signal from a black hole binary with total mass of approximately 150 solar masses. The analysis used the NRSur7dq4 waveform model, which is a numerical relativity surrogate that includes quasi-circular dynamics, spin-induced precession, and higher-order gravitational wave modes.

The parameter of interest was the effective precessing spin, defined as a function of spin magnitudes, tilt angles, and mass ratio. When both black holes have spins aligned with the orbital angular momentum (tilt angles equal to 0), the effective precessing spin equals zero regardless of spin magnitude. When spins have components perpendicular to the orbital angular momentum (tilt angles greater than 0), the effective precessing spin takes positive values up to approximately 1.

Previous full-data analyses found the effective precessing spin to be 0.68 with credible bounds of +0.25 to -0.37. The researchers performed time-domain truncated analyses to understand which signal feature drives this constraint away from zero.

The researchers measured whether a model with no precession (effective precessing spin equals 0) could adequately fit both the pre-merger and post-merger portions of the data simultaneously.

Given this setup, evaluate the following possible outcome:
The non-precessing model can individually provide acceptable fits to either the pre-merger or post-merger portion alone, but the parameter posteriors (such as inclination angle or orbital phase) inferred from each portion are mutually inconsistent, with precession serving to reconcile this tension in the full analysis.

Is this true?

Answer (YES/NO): NO